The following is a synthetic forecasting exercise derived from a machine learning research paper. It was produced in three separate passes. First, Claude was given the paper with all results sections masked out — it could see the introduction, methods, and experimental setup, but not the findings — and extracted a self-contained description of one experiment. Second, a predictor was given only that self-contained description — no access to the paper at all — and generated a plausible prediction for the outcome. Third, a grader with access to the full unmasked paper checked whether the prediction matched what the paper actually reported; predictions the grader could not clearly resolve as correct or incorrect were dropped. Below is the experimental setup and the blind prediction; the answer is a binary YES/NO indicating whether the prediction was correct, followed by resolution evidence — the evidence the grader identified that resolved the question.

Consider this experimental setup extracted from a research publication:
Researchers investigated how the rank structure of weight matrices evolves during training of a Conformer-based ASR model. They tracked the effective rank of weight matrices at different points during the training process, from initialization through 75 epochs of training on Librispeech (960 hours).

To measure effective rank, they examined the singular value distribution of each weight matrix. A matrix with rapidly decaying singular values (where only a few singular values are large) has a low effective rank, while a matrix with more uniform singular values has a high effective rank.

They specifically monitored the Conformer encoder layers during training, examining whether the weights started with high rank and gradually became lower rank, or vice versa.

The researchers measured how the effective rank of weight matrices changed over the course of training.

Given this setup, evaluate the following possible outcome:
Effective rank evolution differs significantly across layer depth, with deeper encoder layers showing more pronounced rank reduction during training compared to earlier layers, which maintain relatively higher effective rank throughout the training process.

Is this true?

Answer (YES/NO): NO